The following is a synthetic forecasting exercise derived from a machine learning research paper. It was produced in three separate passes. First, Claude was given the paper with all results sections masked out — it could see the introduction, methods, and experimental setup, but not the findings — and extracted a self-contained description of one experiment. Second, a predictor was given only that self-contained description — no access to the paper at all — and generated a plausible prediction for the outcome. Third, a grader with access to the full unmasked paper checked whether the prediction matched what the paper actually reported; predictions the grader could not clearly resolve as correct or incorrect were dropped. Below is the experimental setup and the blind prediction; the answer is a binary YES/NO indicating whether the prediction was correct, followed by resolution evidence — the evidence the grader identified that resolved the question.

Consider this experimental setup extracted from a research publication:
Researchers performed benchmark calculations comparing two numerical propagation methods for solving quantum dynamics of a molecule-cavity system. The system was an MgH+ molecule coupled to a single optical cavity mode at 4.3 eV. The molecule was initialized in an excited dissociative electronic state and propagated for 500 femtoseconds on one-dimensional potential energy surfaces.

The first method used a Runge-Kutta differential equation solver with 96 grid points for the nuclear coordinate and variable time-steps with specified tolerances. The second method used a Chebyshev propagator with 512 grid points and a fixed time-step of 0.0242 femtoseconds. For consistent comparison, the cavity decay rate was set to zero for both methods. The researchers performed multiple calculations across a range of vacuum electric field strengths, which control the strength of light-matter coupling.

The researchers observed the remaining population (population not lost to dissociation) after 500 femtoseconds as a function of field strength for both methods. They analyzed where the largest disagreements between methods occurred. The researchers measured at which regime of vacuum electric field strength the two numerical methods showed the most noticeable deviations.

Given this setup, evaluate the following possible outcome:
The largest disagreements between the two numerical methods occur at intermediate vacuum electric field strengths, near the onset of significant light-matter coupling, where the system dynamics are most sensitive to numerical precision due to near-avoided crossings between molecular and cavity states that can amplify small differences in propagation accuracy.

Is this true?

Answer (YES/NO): NO